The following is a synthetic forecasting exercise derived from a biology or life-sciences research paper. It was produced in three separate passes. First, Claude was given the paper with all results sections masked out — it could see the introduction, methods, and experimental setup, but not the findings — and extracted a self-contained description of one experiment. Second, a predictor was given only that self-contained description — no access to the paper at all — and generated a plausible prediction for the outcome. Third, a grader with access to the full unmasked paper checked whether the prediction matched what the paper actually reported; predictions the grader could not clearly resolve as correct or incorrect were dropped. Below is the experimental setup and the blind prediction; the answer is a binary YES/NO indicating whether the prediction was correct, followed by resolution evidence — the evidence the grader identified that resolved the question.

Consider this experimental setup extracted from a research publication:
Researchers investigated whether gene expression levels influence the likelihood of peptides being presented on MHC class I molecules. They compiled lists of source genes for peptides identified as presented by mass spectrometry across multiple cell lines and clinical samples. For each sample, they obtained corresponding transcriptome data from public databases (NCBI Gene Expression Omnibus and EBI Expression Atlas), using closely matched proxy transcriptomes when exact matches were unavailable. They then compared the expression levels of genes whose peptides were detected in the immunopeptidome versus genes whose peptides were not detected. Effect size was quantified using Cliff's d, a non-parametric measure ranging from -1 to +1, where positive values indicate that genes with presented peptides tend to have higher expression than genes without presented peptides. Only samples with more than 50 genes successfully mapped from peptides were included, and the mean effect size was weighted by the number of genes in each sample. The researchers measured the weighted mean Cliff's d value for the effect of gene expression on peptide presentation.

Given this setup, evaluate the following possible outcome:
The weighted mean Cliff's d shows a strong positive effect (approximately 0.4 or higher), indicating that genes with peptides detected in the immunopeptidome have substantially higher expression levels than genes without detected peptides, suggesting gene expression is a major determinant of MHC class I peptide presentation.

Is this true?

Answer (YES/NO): YES